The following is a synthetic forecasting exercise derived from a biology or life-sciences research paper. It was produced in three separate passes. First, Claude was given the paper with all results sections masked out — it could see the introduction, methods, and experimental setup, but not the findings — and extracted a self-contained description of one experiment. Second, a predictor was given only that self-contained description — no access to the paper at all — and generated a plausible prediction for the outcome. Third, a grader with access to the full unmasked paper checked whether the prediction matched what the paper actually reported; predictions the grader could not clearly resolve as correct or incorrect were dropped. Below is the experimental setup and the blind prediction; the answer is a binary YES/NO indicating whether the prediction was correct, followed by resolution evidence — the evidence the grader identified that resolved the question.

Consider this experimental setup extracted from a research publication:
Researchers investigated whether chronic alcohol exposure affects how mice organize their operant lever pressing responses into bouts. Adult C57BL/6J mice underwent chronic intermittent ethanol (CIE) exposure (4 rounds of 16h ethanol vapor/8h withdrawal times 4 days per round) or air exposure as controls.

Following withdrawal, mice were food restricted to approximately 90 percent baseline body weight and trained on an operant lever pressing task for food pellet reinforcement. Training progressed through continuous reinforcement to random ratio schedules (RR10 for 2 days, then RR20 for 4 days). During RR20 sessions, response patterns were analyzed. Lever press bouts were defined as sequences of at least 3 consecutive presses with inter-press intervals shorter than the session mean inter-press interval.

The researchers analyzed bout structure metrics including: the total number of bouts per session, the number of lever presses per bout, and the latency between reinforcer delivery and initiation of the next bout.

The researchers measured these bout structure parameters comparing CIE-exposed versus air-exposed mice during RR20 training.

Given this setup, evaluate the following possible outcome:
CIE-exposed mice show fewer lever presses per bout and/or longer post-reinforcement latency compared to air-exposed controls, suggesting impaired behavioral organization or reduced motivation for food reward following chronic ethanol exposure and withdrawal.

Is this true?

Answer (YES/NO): NO